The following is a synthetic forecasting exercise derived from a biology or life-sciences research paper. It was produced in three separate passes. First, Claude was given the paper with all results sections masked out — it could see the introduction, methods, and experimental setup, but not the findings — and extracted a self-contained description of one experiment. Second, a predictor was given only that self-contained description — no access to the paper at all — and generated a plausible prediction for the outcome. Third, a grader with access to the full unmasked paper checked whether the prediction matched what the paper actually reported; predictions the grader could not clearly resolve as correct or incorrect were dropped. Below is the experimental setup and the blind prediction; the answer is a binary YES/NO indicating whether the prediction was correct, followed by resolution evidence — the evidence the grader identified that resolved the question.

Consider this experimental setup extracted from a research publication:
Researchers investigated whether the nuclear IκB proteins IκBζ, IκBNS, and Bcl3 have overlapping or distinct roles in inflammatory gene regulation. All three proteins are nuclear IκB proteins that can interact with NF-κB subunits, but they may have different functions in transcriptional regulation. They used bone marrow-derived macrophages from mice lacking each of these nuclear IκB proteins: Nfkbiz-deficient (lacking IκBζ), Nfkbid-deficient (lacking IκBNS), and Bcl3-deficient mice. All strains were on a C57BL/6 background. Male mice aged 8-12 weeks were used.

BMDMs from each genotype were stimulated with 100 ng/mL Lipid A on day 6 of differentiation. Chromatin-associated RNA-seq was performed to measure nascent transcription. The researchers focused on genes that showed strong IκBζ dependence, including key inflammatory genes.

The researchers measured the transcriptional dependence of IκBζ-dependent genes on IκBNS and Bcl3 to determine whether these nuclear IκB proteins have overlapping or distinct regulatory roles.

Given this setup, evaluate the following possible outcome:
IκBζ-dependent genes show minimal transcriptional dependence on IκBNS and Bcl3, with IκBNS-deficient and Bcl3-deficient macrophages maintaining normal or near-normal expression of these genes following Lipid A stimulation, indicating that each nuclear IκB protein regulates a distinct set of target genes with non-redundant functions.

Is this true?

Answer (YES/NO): YES